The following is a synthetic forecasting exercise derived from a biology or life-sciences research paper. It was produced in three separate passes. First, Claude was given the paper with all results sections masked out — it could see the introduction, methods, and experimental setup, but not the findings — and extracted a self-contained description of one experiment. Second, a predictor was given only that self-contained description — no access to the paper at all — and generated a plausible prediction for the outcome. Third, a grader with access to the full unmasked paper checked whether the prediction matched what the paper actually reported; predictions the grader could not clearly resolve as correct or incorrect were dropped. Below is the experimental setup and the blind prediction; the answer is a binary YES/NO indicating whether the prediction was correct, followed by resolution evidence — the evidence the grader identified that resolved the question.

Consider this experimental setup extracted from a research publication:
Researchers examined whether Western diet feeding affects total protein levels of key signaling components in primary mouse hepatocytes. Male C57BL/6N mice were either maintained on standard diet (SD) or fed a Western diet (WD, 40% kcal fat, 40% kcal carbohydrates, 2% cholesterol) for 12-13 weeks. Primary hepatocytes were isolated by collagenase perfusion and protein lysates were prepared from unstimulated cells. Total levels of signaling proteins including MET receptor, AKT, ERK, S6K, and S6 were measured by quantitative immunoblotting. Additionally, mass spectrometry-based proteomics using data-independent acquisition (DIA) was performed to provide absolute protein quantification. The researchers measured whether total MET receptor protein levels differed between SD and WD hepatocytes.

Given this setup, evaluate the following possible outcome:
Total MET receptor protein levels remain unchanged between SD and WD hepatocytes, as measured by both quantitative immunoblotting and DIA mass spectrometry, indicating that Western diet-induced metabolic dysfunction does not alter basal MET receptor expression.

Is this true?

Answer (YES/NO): NO